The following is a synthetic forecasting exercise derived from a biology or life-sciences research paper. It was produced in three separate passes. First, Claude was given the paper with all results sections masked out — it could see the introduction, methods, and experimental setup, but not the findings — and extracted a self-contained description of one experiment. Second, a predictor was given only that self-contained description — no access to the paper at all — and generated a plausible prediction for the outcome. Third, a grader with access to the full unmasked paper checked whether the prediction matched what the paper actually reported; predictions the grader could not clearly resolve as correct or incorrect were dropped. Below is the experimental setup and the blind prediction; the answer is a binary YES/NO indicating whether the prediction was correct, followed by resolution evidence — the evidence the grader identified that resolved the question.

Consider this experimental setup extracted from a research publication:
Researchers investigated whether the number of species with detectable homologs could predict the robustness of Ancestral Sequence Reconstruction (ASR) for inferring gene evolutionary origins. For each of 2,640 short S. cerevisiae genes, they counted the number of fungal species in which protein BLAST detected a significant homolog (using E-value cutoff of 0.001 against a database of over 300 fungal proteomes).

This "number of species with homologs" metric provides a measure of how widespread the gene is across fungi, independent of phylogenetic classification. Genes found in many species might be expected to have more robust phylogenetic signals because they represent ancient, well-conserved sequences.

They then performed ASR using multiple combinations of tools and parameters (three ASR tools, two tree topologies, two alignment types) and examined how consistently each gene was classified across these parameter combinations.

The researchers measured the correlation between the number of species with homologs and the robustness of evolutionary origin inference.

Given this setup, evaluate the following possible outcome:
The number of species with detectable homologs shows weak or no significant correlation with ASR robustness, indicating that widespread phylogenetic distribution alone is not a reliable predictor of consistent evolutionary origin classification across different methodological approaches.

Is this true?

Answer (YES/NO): NO